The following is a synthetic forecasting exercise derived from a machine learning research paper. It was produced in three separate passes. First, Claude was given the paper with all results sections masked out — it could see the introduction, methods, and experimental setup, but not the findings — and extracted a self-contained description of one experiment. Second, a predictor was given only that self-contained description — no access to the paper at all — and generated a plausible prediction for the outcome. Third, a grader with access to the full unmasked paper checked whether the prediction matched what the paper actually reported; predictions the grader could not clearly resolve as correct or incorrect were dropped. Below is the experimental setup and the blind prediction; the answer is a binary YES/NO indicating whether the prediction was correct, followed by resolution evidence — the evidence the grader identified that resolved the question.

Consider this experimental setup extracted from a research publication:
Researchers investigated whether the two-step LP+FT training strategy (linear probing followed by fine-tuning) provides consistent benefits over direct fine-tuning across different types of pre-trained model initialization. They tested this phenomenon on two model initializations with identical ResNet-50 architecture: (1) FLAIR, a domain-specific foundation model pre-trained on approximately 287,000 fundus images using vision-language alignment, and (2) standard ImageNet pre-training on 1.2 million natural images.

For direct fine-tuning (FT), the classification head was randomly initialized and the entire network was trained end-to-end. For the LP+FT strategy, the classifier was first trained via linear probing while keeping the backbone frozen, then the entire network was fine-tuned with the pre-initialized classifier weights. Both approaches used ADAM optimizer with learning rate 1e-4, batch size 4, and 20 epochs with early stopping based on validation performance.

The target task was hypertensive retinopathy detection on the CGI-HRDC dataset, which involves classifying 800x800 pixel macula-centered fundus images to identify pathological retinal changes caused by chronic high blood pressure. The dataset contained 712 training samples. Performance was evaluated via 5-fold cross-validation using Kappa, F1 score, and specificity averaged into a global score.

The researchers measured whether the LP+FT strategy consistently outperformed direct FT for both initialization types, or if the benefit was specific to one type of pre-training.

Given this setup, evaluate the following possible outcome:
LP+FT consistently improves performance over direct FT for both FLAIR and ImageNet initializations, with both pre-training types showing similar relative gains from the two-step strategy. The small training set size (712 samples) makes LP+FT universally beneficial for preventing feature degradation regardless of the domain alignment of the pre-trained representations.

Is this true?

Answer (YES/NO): NO